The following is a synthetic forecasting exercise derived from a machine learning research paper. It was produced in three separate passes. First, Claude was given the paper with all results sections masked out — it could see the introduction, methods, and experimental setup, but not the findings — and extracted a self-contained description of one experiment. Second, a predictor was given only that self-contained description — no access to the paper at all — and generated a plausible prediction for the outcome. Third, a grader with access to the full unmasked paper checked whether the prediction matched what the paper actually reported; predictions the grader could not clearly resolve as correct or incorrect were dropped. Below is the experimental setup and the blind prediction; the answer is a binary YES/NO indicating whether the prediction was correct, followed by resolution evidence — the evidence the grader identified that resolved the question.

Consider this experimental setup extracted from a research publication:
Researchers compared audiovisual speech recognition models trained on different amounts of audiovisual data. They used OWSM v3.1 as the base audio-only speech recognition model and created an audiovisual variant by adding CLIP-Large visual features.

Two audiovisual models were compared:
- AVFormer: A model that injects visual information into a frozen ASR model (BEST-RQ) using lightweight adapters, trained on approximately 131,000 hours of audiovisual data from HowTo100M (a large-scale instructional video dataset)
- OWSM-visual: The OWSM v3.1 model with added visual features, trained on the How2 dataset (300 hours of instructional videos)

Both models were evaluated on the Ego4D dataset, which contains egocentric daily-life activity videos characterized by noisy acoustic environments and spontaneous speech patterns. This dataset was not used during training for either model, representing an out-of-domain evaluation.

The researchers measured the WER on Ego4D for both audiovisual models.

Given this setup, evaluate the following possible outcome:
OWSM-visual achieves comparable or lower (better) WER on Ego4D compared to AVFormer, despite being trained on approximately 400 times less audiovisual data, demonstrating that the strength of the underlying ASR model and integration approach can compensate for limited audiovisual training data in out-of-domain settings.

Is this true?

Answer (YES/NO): YES